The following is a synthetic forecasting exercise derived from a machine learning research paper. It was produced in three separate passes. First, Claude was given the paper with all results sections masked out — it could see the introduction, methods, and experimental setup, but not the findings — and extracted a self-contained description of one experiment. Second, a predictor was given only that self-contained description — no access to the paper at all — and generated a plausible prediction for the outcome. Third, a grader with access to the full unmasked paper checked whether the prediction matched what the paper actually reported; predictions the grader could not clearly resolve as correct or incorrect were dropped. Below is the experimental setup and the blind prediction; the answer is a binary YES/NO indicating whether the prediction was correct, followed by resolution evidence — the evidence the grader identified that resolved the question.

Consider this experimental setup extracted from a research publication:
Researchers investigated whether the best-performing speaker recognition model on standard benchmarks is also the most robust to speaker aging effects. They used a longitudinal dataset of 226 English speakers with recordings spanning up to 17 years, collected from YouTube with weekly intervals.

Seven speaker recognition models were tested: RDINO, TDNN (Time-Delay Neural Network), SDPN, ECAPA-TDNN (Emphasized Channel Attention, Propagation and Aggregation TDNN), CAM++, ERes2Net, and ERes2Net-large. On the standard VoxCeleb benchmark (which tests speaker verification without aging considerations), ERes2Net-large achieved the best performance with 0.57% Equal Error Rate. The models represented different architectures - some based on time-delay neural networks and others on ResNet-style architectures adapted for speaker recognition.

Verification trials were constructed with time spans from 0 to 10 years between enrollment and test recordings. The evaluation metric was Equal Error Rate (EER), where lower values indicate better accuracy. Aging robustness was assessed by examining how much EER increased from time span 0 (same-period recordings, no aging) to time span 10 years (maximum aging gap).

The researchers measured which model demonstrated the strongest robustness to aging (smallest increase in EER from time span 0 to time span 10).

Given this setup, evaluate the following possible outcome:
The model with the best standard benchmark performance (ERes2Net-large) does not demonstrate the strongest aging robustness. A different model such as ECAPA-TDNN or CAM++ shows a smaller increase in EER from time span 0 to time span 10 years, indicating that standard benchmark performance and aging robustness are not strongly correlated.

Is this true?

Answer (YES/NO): NO